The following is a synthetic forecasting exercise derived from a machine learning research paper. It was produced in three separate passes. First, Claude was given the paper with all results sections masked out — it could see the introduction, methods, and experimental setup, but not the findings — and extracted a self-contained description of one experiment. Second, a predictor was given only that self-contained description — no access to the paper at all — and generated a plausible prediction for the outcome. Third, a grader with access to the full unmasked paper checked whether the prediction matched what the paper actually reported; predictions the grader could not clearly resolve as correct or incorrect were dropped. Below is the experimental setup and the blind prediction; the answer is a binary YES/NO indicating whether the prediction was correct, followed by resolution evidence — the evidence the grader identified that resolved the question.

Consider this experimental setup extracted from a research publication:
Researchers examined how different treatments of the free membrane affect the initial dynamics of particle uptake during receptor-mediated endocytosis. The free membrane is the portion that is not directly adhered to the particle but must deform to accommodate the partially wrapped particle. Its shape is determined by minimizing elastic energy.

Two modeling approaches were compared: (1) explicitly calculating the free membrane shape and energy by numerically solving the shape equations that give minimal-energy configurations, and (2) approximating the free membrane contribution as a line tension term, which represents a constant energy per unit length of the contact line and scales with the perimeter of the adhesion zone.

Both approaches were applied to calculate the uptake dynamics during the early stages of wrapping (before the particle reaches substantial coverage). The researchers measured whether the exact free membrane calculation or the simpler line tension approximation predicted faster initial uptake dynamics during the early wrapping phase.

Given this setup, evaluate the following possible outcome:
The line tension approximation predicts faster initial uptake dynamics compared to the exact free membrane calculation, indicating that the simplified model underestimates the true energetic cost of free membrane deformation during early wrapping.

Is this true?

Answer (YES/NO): NO